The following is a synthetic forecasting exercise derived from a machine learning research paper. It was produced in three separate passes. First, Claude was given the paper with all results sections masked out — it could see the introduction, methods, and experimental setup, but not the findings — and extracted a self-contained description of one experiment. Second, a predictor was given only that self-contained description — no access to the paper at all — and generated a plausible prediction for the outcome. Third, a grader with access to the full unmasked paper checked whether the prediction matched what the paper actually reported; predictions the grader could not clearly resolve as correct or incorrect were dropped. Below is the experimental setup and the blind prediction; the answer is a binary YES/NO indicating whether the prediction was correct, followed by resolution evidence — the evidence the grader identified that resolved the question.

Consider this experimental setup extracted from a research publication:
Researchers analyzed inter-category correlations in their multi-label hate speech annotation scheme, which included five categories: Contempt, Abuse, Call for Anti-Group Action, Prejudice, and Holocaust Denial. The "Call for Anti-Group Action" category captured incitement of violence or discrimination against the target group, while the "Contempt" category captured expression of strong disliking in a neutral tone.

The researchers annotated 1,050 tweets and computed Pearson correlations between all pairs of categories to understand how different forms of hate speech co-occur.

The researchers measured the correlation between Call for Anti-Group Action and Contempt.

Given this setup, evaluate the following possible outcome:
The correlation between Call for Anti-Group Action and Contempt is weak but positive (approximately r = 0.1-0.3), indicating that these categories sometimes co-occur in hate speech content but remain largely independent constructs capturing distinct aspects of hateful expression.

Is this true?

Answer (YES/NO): NO